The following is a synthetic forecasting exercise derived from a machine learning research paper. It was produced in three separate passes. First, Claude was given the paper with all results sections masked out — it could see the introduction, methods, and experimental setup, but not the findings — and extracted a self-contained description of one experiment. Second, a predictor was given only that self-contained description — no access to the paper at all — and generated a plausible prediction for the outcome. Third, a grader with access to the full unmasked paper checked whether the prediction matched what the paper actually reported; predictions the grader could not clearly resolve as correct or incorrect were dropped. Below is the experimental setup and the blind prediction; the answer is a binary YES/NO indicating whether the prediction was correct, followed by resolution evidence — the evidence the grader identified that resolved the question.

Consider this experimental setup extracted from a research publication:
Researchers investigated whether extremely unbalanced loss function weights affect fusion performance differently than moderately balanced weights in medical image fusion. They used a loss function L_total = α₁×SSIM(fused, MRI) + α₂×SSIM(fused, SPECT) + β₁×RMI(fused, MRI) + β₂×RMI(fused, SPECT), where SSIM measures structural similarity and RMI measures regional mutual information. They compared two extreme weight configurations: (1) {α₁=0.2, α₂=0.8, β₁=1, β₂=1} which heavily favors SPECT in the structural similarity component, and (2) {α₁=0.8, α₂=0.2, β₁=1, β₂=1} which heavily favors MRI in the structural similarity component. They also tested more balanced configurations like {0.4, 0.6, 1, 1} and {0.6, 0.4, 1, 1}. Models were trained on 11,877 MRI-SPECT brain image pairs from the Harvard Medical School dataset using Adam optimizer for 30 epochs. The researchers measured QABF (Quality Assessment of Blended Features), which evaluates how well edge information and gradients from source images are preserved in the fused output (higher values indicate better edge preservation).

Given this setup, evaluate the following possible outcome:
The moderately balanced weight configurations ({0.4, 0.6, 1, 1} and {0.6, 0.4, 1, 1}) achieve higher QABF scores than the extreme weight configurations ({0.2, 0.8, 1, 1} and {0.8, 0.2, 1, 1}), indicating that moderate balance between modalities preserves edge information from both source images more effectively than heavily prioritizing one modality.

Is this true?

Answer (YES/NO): YES